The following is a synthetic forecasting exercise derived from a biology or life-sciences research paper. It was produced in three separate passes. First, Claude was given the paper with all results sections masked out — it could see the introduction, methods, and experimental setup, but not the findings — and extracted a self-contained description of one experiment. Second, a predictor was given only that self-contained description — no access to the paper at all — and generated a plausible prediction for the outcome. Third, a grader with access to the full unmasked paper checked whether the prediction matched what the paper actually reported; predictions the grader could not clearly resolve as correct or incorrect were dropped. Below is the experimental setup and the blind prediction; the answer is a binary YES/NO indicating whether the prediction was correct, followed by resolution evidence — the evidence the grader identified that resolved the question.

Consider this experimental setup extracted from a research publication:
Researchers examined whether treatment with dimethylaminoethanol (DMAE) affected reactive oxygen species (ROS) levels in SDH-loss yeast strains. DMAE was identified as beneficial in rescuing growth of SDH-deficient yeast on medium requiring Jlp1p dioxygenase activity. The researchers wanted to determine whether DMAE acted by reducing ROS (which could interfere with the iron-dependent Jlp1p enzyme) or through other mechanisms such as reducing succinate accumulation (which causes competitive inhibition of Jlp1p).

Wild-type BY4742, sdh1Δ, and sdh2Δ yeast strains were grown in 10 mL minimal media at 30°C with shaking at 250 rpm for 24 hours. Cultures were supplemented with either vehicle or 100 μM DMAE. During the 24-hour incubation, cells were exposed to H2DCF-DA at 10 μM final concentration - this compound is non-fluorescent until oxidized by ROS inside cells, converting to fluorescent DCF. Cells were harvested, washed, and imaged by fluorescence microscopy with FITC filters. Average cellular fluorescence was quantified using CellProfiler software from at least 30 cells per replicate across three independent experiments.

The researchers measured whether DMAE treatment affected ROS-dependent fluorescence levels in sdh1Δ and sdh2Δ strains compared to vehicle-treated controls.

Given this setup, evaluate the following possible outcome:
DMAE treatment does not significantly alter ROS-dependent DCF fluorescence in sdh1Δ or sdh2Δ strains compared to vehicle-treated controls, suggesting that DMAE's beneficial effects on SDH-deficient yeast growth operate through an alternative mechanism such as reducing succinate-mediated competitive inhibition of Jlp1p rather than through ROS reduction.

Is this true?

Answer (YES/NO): NO